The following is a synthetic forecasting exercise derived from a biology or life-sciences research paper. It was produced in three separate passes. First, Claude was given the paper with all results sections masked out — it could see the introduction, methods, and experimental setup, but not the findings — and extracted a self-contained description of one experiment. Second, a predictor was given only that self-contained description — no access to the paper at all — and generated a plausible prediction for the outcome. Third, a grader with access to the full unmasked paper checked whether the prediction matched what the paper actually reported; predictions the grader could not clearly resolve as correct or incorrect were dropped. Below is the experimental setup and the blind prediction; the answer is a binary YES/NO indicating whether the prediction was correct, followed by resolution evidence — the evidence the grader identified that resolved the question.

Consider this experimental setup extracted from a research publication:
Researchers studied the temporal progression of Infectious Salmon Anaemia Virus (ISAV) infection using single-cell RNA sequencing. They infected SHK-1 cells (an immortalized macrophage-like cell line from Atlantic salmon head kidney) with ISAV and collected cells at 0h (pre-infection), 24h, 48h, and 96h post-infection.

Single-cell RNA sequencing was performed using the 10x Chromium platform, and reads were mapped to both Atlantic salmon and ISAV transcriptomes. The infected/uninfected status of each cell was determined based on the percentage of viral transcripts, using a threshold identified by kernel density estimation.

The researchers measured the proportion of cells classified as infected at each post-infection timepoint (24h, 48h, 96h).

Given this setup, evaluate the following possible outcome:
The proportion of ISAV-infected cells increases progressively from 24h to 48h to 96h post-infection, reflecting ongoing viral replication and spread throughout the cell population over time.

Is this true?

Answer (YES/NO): NO